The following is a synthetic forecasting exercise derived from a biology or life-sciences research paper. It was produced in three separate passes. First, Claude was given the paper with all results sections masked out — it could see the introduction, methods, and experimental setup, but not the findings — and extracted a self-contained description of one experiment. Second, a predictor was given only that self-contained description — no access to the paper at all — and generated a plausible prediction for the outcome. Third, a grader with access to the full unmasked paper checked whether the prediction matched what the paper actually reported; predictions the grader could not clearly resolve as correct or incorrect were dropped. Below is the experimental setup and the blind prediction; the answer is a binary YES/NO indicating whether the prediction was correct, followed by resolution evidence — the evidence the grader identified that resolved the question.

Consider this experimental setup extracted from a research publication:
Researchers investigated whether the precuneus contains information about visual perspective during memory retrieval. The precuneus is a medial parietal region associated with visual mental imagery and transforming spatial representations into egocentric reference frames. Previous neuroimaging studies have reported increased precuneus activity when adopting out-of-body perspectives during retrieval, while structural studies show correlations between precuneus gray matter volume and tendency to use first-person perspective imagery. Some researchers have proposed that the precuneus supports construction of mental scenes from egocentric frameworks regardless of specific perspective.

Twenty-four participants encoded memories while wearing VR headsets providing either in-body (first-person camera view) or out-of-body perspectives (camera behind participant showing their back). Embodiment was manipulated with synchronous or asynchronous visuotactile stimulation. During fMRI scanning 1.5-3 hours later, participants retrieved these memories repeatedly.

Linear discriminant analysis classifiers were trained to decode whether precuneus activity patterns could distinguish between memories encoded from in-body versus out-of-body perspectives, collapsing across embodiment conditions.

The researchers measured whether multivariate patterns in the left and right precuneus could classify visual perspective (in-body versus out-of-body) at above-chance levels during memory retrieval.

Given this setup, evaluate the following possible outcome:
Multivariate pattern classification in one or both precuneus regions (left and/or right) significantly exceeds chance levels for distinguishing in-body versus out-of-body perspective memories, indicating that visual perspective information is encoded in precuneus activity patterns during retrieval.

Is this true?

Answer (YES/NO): NO